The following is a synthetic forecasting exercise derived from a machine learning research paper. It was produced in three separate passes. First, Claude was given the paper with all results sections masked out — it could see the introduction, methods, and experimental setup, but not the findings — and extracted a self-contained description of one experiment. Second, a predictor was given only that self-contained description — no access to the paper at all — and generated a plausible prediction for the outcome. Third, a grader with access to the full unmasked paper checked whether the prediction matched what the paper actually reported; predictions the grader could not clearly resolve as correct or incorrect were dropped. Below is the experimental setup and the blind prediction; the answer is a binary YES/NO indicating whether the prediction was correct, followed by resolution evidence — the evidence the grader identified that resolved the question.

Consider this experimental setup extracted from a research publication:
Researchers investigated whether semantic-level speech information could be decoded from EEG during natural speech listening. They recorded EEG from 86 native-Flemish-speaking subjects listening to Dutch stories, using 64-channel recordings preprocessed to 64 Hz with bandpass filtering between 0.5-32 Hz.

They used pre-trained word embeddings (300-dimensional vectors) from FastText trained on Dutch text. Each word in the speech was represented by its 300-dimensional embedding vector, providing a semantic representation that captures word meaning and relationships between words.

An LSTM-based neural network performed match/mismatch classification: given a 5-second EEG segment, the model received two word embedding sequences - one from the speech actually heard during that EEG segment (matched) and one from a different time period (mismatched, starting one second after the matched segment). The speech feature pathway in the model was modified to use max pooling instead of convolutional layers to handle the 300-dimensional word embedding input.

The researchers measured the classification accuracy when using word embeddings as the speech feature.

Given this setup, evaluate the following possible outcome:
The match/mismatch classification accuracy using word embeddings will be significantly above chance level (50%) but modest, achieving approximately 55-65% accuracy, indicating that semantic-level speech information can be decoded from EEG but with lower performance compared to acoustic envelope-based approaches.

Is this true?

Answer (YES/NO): NO